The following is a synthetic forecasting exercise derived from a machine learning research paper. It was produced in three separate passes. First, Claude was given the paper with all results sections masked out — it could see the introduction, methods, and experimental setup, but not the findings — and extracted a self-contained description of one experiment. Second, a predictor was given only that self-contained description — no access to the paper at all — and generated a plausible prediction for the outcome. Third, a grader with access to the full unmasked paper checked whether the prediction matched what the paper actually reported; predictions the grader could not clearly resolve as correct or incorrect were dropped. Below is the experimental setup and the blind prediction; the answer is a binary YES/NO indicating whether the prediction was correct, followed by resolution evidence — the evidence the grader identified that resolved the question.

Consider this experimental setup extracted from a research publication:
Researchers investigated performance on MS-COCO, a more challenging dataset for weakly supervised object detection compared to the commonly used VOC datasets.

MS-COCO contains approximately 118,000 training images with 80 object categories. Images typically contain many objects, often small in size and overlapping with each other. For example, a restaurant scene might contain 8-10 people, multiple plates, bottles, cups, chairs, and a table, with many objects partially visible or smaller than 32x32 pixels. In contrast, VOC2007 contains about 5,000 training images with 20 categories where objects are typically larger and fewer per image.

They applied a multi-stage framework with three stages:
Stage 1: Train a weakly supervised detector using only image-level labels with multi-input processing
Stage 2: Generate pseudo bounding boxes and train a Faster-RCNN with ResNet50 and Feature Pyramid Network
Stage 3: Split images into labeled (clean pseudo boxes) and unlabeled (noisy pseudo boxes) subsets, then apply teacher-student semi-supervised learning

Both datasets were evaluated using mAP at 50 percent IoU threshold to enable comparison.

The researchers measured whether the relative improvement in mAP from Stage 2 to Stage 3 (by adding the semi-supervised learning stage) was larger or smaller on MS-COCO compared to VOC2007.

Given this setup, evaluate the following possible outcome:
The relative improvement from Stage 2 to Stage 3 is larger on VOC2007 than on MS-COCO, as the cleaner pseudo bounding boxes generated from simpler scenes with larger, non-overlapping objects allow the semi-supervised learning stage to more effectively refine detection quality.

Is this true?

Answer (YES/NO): NO